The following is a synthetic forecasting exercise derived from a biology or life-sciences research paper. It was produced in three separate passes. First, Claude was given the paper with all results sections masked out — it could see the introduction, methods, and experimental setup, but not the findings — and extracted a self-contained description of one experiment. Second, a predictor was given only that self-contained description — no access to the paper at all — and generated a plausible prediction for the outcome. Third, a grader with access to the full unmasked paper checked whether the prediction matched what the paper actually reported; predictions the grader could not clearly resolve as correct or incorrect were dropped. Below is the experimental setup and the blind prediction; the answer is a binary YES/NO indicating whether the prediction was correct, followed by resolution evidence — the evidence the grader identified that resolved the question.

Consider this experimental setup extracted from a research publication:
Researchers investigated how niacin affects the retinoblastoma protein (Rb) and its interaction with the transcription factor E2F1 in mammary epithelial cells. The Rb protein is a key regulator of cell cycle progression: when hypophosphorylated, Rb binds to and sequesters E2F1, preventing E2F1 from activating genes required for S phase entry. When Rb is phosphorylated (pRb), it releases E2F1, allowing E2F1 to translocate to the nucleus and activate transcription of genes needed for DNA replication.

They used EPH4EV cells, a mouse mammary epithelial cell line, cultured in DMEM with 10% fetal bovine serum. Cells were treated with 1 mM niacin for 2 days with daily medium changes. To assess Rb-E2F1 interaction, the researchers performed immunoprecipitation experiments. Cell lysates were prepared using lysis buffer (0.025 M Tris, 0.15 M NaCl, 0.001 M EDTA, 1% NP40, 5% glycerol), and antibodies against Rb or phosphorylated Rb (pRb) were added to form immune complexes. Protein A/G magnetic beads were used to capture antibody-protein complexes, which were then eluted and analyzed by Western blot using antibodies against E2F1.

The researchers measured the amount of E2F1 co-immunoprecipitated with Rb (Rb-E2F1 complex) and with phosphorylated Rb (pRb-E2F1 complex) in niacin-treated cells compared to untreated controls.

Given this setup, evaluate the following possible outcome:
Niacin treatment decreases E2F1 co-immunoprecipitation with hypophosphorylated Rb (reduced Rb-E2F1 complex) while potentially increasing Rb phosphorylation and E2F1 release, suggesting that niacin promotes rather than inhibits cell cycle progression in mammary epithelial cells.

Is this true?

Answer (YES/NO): YES